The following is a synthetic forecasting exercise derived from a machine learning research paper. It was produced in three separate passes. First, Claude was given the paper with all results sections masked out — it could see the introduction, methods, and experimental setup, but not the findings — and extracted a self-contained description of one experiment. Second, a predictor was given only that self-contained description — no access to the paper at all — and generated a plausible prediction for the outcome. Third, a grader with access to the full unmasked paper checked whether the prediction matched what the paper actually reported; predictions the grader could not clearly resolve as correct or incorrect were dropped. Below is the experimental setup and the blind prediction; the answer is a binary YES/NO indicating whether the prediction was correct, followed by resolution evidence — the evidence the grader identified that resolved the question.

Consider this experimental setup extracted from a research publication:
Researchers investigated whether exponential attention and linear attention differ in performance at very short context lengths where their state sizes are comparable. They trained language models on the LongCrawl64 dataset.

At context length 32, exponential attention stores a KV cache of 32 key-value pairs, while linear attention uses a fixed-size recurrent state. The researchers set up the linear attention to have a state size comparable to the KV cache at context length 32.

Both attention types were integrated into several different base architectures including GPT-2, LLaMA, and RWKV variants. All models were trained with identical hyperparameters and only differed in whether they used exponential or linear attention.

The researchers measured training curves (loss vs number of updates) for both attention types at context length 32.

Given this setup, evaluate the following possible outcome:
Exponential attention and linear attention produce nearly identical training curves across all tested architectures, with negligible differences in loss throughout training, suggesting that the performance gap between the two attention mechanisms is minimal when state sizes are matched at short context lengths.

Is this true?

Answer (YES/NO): YES